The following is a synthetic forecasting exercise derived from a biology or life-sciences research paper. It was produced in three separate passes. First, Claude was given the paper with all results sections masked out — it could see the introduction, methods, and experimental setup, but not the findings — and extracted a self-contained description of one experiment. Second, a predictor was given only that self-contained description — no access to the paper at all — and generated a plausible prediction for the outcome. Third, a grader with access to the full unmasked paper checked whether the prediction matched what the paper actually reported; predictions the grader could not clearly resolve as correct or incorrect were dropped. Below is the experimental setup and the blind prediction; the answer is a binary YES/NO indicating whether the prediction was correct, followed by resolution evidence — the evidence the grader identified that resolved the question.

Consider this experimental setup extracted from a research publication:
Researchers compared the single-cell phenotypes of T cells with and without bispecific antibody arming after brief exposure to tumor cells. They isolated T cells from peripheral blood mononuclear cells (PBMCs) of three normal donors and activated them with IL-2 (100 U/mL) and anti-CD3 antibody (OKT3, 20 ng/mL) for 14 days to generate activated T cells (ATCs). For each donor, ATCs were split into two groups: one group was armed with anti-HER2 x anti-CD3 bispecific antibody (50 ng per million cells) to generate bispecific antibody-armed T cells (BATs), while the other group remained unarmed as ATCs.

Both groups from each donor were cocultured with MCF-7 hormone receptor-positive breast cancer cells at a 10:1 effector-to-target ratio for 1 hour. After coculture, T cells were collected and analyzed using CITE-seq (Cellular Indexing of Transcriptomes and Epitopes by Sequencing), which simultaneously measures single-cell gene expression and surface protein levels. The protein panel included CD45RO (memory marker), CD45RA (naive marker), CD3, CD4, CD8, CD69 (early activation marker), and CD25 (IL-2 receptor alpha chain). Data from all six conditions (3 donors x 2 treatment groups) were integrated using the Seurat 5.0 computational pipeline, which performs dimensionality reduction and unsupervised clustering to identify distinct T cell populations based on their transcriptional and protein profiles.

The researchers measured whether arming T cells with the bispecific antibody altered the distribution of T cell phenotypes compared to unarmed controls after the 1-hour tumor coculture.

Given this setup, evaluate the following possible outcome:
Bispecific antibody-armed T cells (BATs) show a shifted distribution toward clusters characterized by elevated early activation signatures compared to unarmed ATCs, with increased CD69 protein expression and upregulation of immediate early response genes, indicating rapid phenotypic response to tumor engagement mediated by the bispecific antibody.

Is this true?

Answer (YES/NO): YES